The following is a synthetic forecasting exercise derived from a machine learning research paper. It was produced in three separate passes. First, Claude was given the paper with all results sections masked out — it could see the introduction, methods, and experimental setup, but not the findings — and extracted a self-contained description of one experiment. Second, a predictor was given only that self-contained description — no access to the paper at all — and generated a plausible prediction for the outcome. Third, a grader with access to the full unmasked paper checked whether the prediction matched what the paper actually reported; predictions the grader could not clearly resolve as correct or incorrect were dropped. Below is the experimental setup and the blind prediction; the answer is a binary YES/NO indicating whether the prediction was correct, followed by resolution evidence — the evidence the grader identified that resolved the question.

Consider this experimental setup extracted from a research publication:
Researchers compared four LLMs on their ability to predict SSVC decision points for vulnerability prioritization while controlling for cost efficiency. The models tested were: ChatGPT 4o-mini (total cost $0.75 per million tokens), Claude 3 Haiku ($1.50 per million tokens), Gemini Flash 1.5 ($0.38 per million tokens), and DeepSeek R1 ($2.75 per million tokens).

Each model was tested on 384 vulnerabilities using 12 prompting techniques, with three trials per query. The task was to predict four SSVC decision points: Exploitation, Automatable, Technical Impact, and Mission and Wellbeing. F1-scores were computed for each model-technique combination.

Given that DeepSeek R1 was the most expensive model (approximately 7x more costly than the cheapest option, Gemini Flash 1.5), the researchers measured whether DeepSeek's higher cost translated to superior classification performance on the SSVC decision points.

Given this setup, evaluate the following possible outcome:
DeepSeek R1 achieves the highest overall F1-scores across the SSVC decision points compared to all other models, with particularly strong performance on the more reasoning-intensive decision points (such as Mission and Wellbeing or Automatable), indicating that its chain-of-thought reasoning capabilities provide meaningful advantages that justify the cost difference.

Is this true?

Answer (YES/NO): NO